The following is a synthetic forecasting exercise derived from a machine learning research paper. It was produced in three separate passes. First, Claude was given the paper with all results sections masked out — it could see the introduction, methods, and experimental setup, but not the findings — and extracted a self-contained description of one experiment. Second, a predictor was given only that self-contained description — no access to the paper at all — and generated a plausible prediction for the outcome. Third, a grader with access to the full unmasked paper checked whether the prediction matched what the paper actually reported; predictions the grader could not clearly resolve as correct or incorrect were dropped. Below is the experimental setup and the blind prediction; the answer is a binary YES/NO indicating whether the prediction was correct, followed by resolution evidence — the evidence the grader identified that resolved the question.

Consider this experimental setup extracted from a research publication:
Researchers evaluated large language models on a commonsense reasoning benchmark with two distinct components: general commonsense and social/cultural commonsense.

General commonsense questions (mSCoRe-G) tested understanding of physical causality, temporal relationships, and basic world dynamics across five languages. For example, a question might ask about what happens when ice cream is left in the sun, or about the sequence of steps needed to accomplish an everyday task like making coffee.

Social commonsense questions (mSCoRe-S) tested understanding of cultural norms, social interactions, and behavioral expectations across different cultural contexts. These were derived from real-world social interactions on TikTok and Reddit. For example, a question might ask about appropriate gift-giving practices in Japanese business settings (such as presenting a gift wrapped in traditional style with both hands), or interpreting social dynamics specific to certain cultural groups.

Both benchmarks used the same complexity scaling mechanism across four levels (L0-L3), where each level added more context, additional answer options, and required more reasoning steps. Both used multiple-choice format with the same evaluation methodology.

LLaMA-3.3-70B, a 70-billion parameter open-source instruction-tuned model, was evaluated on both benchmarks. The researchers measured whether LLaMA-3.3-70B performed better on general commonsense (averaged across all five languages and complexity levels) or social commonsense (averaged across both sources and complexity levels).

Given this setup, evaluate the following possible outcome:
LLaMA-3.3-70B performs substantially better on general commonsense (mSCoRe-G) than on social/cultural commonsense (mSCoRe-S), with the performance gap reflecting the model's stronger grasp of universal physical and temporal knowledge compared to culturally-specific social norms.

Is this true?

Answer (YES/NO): NO